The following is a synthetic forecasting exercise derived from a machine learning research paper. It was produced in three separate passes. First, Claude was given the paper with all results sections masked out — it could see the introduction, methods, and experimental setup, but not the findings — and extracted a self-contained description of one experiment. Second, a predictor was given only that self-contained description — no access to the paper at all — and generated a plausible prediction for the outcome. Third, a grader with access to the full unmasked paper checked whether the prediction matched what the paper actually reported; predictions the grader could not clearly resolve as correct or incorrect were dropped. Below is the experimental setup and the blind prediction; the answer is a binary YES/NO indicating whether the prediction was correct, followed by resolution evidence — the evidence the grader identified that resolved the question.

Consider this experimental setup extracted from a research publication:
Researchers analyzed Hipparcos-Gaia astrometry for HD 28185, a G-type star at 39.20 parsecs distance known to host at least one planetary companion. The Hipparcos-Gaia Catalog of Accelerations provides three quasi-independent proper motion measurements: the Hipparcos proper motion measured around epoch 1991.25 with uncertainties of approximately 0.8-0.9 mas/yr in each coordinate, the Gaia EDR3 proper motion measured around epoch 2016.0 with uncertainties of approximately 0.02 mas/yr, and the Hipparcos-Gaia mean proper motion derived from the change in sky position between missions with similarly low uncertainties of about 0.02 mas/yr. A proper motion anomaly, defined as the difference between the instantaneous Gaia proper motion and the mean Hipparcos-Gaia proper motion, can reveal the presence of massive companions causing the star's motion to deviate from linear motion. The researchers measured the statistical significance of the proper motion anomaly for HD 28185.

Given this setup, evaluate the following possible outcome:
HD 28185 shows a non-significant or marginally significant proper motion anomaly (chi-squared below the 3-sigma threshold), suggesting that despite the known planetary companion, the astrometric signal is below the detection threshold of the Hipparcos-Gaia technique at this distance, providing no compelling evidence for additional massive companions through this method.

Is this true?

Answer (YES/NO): NO